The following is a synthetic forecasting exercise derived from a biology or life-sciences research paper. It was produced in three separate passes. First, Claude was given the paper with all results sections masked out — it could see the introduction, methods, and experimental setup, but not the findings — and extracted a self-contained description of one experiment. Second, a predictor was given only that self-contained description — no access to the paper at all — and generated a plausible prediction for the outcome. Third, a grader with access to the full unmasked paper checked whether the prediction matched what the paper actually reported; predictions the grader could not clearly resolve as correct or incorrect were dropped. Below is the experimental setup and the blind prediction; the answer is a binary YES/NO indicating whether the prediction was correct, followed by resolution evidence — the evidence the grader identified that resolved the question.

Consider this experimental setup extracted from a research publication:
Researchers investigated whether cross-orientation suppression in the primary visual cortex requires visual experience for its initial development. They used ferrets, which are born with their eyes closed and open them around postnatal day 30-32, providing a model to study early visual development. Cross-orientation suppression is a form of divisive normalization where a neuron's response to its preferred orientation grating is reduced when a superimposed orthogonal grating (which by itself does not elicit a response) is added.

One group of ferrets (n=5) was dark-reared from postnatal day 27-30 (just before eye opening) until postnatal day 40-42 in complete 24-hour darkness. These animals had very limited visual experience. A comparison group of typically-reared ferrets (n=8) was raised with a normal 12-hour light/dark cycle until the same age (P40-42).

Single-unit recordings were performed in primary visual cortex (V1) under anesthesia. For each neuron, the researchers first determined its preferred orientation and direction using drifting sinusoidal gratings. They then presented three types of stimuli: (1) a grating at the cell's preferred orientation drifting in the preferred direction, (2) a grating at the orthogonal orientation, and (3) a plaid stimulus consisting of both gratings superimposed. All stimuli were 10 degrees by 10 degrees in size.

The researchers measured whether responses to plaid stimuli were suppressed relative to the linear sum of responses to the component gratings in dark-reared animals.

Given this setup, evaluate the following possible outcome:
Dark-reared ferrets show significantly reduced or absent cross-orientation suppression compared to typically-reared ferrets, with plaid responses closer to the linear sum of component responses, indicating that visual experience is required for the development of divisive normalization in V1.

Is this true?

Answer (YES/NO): NO